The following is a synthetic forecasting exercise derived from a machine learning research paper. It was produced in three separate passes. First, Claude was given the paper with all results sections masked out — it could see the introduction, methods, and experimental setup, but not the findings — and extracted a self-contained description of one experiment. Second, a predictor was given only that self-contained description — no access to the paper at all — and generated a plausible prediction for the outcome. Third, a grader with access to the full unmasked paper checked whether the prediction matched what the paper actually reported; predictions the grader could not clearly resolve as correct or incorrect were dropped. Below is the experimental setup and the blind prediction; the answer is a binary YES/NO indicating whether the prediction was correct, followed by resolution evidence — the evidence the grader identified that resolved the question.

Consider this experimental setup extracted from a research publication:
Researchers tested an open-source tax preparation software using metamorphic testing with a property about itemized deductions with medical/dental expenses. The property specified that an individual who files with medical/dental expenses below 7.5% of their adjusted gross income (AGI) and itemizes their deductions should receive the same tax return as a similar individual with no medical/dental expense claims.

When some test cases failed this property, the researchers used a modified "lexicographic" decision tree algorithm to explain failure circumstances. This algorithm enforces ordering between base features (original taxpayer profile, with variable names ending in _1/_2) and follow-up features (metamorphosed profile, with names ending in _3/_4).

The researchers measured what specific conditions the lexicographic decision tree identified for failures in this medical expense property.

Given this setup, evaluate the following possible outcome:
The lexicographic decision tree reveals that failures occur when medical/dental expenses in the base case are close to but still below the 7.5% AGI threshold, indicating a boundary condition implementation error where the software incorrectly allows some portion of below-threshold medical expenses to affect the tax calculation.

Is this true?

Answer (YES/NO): NO